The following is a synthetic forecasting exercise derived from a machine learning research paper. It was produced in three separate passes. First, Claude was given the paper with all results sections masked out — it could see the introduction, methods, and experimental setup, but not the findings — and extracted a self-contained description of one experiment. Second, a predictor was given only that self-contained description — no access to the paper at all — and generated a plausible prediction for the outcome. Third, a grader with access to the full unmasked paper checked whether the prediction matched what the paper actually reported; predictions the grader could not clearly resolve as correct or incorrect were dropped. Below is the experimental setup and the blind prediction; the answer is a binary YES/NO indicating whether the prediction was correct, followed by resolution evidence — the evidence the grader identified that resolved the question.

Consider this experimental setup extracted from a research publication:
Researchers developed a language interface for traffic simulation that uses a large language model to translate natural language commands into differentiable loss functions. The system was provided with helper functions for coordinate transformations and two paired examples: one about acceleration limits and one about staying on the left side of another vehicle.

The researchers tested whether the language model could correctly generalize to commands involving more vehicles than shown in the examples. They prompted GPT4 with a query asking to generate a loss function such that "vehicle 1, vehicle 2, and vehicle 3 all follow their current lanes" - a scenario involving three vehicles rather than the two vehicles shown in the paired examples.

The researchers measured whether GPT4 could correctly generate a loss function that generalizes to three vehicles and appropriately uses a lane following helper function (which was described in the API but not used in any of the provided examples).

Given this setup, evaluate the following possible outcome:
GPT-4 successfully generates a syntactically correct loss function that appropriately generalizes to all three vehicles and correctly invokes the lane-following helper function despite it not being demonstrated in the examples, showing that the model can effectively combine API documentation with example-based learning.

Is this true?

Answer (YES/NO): YES